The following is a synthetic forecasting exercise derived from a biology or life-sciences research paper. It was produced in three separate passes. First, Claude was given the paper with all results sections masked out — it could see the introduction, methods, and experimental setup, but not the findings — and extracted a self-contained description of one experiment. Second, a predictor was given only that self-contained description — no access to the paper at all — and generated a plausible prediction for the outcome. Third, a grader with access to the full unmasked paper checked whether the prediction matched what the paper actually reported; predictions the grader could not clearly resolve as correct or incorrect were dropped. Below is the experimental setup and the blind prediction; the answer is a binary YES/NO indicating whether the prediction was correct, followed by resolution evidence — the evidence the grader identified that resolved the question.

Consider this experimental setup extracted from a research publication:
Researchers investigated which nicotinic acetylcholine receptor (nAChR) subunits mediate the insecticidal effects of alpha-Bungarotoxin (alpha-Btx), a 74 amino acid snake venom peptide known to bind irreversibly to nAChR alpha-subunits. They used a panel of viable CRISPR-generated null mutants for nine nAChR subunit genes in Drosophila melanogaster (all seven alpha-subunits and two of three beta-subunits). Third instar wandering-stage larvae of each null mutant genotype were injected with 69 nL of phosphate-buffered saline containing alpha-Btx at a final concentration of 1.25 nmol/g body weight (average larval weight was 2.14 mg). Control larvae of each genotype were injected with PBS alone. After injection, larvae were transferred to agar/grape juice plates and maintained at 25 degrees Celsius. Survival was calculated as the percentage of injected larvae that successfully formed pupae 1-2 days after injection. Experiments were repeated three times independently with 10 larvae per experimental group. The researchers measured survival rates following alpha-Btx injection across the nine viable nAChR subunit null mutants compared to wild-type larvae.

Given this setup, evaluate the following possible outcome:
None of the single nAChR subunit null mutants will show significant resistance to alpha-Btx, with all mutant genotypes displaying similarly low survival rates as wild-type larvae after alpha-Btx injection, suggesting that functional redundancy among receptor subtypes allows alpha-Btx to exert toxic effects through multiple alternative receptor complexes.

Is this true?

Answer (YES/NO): NO